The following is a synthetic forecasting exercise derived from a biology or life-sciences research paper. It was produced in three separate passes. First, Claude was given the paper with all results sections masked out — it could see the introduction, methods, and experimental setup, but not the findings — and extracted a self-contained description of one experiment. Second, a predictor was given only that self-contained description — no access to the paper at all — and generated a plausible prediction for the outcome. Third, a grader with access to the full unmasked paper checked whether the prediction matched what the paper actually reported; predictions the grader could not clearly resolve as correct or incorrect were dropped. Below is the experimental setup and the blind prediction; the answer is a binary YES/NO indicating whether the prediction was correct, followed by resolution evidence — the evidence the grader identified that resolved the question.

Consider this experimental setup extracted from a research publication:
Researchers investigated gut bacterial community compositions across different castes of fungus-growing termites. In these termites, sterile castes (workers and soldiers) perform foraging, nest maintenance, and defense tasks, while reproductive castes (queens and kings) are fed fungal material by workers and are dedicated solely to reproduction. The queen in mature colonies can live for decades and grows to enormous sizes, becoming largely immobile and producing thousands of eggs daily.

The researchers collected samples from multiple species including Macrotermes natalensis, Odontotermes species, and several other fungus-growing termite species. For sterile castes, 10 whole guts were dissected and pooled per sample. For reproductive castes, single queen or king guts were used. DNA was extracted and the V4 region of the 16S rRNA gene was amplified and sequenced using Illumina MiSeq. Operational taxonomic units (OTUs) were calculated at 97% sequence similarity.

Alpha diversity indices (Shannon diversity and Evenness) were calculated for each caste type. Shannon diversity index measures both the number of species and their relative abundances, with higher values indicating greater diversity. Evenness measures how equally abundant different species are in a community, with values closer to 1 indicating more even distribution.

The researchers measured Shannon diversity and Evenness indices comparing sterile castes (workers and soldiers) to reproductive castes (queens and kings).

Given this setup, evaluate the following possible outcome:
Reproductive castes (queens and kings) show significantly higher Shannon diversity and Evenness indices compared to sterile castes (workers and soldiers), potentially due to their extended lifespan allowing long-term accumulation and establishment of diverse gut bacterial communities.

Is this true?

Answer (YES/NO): NO